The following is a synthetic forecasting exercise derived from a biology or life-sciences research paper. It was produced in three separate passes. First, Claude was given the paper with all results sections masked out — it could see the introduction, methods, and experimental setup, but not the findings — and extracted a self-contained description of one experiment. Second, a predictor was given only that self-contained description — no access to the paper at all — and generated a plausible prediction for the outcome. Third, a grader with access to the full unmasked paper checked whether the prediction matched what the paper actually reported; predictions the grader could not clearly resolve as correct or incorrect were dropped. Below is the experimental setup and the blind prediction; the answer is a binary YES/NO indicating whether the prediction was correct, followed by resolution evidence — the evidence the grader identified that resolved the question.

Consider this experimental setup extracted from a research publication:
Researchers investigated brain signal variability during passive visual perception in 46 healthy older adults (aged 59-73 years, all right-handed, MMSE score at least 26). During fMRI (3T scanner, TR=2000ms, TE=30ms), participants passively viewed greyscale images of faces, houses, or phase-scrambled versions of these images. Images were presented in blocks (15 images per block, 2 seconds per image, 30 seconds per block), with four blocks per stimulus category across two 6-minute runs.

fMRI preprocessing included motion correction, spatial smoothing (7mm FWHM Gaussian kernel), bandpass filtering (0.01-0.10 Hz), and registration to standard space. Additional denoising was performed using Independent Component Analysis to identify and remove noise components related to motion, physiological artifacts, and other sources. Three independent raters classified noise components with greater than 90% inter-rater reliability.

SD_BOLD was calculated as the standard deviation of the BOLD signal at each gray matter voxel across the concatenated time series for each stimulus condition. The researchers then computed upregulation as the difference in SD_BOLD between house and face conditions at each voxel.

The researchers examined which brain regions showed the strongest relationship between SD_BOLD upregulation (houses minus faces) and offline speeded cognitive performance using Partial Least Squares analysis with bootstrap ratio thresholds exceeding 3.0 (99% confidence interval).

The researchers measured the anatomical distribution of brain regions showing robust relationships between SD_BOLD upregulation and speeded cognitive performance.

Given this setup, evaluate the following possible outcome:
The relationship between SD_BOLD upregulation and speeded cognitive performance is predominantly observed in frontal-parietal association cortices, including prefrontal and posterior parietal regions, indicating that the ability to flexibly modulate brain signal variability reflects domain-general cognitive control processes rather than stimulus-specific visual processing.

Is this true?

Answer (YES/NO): NO